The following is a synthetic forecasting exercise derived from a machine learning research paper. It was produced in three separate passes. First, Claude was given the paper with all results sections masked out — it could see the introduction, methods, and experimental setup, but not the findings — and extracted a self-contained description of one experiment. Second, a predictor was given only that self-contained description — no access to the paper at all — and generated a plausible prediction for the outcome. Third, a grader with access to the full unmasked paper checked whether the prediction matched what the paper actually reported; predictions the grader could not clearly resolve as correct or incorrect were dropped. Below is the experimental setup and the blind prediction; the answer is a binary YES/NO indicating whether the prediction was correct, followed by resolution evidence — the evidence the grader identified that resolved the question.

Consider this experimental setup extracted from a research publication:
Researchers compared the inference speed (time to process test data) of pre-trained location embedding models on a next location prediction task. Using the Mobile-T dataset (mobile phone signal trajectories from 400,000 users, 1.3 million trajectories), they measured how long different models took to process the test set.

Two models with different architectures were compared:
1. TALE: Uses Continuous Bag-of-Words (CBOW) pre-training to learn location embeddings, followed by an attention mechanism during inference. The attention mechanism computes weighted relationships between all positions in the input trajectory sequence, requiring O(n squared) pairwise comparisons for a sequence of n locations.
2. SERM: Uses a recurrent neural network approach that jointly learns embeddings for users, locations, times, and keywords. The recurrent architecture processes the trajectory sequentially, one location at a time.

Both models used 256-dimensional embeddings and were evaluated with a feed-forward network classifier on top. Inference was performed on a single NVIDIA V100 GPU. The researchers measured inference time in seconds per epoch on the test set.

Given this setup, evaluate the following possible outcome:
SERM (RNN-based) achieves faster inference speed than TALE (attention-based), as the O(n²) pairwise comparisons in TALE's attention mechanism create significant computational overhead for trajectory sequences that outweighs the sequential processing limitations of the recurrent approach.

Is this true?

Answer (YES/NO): YES